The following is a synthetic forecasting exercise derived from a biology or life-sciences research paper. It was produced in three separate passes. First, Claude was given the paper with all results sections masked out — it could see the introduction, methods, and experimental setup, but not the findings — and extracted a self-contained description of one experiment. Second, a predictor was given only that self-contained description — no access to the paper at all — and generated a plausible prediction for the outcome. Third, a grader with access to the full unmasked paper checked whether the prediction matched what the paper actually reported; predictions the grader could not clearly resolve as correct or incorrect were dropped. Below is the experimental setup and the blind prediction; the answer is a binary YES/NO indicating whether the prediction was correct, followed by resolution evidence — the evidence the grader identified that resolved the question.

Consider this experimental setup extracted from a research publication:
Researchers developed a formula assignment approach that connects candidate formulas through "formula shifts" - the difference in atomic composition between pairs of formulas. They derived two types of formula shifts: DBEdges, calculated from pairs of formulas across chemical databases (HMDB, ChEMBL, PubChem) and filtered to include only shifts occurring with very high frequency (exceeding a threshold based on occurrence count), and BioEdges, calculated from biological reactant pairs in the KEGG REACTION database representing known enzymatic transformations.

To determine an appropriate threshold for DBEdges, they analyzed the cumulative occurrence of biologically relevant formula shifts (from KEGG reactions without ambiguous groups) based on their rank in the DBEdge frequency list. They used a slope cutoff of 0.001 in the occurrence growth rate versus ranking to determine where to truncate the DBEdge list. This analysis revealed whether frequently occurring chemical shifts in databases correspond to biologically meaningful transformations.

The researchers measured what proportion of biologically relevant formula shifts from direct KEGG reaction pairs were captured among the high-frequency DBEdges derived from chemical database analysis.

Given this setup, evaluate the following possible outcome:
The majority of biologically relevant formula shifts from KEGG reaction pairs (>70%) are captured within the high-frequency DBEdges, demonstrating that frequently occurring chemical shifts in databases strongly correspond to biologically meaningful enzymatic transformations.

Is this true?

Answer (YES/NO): YES